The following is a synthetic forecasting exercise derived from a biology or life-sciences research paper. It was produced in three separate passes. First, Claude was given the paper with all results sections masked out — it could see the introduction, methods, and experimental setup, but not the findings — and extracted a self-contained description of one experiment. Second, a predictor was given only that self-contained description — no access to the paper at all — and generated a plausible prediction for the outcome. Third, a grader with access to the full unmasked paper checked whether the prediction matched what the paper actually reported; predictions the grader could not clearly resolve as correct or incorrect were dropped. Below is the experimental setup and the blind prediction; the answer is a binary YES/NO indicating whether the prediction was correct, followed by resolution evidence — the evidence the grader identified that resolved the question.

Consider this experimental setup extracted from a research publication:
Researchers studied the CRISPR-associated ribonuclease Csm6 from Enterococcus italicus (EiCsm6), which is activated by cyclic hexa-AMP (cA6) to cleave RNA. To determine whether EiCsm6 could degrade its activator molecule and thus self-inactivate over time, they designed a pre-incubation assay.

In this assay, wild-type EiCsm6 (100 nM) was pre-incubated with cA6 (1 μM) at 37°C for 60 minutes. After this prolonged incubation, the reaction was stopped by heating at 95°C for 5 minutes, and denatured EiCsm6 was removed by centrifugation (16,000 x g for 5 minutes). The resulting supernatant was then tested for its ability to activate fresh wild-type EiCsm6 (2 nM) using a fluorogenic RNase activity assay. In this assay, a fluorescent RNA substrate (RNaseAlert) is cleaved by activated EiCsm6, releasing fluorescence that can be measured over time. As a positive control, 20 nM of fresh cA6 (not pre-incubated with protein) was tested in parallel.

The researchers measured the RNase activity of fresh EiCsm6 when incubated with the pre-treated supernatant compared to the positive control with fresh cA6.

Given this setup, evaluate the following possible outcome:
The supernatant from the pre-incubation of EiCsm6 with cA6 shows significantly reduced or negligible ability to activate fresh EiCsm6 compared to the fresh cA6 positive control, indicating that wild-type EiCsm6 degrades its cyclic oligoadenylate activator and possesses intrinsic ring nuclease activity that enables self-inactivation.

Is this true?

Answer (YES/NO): YES